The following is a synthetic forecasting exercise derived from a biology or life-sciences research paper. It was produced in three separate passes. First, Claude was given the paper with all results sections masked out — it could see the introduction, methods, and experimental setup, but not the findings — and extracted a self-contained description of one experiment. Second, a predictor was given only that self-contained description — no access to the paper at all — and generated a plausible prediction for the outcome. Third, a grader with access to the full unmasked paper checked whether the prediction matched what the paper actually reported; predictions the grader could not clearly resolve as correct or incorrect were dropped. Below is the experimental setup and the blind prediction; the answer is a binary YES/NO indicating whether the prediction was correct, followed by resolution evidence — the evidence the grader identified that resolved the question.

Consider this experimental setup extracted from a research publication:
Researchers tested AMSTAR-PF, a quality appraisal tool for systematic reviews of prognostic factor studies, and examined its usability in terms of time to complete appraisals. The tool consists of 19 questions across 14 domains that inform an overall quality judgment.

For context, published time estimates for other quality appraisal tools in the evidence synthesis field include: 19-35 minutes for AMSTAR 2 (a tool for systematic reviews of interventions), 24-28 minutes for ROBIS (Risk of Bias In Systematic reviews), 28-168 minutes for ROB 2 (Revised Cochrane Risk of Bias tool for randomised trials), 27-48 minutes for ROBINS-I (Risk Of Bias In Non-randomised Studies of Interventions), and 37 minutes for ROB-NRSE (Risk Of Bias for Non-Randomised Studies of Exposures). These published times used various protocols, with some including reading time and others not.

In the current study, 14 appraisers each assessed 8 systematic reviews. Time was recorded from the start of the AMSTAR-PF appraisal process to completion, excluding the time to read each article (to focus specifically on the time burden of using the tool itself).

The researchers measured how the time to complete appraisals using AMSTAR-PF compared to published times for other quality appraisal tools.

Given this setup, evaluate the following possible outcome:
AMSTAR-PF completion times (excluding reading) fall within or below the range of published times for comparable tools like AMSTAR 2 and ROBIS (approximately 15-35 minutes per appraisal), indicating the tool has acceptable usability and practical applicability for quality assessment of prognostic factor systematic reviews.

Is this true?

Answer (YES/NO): NO